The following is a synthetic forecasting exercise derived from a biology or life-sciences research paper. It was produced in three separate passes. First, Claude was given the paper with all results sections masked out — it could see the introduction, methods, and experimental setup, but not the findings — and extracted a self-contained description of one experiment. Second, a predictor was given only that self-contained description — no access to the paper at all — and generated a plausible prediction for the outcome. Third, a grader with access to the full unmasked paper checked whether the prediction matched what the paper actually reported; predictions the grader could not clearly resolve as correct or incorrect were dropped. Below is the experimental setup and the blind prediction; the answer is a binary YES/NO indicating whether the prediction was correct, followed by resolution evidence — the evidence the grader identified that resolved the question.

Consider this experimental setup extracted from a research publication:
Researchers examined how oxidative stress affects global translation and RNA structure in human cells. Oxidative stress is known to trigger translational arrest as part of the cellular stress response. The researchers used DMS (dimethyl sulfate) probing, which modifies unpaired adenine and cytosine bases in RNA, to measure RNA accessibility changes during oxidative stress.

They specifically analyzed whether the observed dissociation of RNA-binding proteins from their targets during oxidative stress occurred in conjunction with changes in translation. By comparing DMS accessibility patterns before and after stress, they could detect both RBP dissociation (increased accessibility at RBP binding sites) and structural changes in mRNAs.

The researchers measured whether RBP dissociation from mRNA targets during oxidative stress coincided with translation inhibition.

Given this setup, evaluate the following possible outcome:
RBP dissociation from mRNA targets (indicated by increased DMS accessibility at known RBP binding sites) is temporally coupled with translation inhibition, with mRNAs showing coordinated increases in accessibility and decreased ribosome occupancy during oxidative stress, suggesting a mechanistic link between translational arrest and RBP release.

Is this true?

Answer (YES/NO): NO